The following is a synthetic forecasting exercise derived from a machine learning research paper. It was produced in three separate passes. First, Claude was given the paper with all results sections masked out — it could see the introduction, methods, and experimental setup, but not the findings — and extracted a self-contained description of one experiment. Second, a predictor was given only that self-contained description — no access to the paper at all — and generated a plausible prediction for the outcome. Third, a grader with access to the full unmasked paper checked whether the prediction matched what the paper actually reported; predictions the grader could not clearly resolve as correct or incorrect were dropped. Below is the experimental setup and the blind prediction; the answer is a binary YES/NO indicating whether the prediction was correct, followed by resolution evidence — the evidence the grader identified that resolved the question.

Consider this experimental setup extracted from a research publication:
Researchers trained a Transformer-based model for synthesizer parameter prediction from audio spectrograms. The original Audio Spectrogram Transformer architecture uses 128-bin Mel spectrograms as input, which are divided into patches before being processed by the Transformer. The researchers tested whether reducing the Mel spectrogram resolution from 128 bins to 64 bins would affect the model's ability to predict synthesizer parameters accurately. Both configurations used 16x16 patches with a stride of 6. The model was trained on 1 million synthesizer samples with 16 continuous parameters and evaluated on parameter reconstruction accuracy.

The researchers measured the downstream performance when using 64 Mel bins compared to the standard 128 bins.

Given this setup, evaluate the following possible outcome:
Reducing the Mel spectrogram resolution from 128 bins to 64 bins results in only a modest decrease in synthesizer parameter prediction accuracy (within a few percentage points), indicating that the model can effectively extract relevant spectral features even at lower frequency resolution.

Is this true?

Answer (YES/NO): YES